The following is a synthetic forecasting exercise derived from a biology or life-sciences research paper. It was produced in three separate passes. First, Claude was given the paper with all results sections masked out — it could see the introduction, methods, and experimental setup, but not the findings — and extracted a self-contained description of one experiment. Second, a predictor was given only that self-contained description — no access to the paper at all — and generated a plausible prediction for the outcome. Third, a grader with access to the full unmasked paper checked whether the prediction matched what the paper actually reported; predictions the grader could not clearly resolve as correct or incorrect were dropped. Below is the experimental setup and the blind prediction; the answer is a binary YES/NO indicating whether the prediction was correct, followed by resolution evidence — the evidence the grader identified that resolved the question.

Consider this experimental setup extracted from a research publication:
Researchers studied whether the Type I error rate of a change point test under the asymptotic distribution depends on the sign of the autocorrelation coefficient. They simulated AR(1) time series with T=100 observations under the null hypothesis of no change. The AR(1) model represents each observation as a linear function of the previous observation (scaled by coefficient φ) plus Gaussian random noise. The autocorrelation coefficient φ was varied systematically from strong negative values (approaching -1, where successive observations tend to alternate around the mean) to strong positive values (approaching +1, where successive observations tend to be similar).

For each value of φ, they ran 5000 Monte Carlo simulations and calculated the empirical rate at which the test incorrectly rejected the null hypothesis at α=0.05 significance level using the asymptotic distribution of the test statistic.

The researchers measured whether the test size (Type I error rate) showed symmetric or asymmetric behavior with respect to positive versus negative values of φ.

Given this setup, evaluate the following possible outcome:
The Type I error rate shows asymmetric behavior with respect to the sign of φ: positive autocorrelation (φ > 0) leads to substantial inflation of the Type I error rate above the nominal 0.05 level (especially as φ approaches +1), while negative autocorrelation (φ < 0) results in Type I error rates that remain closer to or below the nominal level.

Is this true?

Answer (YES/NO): NO